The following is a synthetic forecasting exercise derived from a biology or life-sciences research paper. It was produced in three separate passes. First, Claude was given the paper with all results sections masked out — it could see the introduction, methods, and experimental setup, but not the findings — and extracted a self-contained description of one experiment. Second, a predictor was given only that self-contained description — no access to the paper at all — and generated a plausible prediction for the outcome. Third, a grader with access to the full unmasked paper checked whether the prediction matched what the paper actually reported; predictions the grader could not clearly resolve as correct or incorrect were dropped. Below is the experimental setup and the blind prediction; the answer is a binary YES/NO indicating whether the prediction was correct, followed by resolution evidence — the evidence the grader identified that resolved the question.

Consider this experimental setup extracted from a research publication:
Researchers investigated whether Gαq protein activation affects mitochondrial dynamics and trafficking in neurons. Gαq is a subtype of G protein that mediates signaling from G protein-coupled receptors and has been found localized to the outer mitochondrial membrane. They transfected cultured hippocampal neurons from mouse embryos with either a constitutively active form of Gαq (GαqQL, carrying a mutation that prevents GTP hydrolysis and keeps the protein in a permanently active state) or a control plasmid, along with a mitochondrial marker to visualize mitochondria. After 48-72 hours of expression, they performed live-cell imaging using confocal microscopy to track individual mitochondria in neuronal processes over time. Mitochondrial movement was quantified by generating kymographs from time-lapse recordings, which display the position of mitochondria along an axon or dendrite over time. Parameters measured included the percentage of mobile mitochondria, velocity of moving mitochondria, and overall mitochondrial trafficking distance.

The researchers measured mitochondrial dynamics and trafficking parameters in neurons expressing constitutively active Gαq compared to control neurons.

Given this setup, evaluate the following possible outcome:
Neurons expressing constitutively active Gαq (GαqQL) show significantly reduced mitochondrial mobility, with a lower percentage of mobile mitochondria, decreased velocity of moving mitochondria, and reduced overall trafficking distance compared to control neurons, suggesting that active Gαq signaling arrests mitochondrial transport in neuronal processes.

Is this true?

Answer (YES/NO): NO